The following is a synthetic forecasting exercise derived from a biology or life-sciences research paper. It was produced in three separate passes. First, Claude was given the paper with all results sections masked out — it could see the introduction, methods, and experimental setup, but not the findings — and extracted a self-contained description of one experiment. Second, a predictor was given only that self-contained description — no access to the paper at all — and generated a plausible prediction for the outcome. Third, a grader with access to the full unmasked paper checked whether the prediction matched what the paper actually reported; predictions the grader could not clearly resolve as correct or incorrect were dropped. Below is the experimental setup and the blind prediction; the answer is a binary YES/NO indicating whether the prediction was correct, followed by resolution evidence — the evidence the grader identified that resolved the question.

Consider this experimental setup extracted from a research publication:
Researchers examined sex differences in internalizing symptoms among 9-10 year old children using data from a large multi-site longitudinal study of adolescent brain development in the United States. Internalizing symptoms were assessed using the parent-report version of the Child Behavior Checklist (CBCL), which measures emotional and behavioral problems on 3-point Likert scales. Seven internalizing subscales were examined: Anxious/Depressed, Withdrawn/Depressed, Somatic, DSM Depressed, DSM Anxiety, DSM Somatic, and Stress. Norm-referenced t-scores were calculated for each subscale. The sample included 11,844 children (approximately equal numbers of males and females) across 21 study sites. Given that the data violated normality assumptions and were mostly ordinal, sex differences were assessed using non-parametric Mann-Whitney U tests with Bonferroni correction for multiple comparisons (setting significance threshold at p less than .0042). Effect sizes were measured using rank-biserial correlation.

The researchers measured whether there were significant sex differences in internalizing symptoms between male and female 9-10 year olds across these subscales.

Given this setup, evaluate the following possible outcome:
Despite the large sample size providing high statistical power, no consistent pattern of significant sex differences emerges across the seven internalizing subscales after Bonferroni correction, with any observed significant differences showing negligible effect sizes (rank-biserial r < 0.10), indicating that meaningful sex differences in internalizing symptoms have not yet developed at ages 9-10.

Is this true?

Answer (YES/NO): NO